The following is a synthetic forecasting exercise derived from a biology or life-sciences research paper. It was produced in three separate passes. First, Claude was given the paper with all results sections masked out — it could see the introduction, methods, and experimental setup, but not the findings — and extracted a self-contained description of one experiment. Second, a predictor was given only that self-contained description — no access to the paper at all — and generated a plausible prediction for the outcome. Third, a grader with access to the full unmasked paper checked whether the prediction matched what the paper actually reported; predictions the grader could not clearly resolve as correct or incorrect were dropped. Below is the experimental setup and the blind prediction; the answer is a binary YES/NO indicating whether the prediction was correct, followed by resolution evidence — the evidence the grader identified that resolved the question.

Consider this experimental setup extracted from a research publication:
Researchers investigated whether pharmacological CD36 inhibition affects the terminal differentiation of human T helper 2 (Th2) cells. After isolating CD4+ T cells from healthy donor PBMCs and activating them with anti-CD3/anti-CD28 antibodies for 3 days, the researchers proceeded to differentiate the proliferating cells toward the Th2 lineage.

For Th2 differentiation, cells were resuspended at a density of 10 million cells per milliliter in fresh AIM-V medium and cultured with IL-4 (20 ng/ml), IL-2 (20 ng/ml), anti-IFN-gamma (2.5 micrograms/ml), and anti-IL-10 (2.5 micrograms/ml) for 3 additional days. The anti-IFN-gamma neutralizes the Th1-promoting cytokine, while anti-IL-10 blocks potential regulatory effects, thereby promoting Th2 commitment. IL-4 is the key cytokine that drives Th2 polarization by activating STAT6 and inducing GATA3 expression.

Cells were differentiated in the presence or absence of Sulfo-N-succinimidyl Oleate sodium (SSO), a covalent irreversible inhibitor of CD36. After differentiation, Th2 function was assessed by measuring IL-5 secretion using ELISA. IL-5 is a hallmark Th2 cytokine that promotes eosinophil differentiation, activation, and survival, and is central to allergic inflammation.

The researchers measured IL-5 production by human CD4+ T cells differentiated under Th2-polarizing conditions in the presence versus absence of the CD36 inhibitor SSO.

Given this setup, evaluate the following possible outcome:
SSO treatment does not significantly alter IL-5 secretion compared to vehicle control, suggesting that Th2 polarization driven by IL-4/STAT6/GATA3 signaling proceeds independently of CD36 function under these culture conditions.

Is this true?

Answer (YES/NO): NO